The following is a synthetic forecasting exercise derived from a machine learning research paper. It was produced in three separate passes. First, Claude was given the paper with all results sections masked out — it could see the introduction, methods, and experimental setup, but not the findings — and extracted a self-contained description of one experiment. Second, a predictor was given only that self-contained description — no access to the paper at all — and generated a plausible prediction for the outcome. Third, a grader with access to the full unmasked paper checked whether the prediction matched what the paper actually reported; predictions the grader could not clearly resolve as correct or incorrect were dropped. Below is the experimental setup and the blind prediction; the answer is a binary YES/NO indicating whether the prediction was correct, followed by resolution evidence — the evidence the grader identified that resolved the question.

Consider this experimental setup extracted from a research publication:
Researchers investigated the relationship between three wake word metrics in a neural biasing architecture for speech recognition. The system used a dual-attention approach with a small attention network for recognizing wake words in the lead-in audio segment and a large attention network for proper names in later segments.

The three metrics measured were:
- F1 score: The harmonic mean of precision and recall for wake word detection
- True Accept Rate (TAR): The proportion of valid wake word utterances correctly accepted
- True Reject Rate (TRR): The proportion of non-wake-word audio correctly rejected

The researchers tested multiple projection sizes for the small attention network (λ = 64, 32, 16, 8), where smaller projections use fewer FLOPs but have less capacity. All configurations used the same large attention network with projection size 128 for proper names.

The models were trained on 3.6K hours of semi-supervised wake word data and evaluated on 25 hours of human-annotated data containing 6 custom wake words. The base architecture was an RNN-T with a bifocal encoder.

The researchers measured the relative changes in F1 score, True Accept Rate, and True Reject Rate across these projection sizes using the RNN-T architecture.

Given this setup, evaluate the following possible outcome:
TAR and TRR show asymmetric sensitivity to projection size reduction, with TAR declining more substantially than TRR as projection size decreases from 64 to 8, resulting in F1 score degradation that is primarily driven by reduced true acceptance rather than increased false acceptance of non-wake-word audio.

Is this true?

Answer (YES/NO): YES